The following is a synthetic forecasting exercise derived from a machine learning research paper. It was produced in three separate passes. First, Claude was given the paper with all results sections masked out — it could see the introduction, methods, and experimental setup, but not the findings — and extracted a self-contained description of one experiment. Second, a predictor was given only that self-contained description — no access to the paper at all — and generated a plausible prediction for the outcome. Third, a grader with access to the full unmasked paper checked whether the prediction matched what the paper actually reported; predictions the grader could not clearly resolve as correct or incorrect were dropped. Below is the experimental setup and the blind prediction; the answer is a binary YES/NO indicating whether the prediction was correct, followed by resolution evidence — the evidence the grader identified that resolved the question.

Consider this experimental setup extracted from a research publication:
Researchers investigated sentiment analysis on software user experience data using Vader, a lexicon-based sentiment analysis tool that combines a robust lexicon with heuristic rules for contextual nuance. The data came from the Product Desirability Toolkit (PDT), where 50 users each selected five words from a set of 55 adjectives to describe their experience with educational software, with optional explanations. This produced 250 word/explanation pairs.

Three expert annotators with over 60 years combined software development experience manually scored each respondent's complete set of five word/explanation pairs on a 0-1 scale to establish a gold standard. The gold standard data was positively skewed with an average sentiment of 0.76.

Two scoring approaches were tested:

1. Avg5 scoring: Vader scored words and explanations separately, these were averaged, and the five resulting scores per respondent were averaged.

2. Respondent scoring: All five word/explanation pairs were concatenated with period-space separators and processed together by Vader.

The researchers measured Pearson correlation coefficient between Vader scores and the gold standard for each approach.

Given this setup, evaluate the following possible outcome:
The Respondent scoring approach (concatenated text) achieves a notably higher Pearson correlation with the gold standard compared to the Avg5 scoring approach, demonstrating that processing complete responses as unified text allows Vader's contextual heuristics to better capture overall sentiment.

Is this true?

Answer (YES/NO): YES